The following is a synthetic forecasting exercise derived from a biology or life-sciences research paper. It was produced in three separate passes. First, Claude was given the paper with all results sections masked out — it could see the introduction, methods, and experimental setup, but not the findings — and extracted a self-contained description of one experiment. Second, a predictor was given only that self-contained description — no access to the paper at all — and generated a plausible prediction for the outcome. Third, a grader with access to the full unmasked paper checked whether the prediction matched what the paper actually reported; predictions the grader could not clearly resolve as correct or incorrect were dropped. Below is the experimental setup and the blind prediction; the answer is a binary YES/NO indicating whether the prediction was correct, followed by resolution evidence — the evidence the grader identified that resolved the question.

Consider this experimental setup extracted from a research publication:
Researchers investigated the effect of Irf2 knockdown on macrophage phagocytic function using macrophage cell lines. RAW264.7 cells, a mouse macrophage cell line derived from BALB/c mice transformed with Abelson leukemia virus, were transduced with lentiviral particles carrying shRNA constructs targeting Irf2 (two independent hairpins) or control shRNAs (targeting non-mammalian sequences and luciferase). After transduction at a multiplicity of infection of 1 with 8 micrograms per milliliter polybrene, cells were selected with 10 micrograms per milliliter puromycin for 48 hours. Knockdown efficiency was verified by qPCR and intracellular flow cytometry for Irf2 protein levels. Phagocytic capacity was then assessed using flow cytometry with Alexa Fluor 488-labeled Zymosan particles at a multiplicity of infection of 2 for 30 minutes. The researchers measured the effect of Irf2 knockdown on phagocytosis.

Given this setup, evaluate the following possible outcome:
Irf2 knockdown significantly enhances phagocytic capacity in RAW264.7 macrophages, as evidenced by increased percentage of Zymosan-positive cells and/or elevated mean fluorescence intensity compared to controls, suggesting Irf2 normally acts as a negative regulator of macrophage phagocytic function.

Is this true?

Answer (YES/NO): NO